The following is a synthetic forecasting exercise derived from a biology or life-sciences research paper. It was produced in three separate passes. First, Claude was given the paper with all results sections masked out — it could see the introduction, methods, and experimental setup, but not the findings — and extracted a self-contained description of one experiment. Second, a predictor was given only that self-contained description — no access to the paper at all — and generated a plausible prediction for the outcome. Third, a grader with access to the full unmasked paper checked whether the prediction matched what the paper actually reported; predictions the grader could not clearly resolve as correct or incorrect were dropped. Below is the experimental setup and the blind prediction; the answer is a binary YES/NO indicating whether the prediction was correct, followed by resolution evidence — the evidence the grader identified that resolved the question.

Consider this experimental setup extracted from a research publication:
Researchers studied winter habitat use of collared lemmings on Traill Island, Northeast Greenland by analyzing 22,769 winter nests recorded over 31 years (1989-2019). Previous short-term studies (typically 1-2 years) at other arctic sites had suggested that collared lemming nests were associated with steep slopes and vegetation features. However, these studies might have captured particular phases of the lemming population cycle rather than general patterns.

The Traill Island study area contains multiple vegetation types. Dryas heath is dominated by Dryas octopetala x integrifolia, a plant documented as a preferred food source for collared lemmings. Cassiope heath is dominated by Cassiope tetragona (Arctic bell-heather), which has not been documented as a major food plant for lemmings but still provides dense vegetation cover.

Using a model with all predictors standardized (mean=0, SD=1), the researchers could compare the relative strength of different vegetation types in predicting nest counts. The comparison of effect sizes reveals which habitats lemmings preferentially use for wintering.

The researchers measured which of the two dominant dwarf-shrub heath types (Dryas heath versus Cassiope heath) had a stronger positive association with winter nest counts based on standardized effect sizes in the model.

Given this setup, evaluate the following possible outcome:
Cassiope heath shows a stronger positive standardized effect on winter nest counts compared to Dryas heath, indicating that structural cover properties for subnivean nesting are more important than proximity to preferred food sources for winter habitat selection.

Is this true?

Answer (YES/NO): NO